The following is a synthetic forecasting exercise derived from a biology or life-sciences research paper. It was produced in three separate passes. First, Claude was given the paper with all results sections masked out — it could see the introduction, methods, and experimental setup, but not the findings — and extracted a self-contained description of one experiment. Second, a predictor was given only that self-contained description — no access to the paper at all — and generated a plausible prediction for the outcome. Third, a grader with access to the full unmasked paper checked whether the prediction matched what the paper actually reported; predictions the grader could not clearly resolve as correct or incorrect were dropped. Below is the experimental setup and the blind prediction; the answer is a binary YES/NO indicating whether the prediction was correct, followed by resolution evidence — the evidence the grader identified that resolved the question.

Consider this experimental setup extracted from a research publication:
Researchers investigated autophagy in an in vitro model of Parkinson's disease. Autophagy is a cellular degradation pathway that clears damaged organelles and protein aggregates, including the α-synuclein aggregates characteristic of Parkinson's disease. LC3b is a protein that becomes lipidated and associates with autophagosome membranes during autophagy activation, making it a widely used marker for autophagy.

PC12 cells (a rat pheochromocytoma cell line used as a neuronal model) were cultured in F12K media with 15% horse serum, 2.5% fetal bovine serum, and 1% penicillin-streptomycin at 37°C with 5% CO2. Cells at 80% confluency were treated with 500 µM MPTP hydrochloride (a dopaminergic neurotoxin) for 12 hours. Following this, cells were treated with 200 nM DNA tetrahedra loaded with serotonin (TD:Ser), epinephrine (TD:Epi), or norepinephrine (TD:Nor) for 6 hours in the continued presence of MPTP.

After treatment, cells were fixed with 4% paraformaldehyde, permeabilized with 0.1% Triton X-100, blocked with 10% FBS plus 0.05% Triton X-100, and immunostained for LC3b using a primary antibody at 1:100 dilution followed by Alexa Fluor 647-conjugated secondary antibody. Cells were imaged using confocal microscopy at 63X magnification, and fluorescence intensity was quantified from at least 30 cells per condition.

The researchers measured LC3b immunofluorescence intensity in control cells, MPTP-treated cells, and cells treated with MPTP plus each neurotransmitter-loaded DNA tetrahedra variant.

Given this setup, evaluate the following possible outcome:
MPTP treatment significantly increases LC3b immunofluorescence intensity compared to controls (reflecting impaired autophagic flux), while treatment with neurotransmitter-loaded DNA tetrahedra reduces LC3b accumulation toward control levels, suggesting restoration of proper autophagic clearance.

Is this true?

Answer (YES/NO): YES